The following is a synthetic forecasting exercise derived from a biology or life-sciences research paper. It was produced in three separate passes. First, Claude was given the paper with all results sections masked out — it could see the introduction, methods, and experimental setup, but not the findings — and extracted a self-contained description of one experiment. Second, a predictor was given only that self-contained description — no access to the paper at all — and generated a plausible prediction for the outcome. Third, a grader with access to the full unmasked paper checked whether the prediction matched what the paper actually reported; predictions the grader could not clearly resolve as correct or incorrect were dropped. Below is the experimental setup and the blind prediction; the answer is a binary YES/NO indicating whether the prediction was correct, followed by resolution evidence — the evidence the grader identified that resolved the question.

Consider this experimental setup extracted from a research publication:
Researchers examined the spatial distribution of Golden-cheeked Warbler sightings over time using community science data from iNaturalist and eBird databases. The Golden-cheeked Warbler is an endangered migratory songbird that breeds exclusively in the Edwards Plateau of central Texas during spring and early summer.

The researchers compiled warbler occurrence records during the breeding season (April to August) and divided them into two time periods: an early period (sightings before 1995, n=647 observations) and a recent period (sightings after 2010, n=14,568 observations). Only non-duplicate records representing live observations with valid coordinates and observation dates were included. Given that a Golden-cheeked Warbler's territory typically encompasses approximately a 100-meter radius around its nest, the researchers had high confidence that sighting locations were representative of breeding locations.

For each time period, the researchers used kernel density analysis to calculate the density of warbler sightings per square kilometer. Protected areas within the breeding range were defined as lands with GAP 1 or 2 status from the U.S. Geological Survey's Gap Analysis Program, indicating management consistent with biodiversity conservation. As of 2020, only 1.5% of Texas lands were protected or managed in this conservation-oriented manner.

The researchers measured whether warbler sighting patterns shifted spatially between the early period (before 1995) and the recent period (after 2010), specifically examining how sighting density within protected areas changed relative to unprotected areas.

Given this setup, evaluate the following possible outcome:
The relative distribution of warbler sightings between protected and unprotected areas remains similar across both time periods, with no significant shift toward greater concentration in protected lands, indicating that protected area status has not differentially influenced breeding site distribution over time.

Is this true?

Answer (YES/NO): NO